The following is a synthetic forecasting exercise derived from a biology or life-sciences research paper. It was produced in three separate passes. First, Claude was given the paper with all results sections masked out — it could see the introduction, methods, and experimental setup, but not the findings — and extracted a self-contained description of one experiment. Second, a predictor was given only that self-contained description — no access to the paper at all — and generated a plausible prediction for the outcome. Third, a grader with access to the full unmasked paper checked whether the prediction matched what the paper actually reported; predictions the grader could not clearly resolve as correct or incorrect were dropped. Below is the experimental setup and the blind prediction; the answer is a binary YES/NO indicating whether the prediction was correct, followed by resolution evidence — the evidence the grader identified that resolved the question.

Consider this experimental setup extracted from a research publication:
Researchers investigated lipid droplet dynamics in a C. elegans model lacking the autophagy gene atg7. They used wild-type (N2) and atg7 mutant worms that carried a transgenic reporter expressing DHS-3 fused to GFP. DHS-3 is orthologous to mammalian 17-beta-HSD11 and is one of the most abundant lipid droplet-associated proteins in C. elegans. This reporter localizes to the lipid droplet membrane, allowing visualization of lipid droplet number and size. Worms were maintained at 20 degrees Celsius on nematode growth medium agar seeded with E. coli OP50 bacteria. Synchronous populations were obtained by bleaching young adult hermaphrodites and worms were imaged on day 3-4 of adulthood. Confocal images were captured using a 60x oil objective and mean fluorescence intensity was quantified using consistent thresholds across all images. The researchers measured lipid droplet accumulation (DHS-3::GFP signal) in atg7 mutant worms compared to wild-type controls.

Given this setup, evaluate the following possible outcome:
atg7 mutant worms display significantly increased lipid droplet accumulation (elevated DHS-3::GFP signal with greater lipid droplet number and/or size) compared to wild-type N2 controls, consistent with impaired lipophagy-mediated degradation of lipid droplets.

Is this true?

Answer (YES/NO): YES